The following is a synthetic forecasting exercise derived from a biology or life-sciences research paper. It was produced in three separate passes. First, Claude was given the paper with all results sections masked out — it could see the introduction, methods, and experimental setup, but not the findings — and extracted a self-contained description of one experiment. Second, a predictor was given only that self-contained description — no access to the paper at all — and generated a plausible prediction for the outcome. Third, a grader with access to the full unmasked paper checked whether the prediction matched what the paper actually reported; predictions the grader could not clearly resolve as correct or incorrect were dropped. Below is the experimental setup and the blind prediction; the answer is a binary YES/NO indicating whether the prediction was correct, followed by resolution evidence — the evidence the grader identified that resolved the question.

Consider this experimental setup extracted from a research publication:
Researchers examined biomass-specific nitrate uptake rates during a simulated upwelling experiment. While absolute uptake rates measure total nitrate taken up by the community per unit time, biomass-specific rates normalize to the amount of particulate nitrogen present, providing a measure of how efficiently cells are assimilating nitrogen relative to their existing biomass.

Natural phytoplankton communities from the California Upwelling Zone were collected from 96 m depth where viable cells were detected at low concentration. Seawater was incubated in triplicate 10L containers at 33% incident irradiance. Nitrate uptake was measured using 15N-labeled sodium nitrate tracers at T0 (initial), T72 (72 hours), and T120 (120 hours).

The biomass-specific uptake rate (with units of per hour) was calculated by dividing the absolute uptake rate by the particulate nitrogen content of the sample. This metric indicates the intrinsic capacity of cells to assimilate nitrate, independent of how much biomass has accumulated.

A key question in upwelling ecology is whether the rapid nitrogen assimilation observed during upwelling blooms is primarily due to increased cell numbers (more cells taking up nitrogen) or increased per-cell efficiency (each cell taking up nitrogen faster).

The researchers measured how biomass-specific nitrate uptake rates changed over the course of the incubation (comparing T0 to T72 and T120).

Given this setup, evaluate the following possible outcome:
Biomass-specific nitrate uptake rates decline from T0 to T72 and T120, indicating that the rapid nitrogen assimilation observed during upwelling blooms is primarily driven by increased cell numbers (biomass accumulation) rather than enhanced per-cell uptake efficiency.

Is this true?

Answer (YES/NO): NO